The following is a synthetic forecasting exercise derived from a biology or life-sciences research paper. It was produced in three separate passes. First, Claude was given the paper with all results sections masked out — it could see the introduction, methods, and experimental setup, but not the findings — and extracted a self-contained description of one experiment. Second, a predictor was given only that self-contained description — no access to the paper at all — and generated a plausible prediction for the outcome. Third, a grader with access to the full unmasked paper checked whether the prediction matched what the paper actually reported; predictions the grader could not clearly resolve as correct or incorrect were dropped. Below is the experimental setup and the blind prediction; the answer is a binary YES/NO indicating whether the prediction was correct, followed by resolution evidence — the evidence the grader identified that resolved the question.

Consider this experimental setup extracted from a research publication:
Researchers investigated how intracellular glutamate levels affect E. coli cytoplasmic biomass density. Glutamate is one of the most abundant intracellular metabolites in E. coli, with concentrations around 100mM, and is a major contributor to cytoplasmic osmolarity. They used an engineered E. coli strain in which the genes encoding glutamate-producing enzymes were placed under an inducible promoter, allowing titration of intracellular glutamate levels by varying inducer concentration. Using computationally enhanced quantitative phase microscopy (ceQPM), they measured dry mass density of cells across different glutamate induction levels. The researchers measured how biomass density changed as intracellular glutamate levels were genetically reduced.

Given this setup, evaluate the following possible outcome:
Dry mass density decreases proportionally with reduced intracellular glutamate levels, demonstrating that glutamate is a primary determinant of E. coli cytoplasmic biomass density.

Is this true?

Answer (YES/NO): NO